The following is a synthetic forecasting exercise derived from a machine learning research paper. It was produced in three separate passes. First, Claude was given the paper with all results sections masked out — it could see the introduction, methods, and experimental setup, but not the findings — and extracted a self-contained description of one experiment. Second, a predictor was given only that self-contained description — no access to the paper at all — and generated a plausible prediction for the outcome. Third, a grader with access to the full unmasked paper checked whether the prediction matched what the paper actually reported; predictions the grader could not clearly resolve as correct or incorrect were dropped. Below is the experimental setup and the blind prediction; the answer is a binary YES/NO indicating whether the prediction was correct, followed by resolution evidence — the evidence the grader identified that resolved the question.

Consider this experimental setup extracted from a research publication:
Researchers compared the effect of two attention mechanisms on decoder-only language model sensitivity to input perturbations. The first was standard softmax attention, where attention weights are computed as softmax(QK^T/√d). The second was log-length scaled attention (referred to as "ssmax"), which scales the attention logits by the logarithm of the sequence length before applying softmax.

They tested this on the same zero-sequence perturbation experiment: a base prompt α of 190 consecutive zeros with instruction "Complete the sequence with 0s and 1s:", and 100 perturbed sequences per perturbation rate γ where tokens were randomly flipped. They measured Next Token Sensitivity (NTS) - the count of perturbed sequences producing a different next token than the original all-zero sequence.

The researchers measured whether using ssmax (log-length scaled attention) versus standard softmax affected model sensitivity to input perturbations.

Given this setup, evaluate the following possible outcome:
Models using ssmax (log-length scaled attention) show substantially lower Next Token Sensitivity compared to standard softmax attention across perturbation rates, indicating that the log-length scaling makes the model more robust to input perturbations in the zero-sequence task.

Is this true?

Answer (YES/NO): NO